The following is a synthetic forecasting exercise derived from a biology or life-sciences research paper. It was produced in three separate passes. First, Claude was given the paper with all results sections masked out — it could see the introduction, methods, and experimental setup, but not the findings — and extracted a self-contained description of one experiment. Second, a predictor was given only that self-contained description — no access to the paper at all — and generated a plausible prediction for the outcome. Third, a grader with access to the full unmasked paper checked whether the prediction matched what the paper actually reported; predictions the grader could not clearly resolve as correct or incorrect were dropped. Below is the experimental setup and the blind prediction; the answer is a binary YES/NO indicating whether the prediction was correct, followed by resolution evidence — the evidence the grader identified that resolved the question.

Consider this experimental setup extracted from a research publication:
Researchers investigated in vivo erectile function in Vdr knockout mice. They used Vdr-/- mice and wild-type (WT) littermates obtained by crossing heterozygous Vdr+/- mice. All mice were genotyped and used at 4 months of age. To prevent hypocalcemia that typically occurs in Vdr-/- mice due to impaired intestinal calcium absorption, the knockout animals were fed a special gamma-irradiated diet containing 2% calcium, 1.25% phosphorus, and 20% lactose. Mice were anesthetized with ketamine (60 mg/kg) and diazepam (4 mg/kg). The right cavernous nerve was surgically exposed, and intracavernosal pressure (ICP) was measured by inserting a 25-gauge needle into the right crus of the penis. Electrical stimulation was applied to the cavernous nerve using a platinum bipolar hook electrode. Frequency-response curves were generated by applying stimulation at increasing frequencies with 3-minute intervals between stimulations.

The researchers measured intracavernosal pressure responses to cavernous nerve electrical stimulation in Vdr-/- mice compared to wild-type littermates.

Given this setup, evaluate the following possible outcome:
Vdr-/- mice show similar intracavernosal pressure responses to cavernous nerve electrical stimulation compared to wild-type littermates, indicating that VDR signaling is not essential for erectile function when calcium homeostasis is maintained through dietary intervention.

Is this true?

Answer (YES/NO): NO